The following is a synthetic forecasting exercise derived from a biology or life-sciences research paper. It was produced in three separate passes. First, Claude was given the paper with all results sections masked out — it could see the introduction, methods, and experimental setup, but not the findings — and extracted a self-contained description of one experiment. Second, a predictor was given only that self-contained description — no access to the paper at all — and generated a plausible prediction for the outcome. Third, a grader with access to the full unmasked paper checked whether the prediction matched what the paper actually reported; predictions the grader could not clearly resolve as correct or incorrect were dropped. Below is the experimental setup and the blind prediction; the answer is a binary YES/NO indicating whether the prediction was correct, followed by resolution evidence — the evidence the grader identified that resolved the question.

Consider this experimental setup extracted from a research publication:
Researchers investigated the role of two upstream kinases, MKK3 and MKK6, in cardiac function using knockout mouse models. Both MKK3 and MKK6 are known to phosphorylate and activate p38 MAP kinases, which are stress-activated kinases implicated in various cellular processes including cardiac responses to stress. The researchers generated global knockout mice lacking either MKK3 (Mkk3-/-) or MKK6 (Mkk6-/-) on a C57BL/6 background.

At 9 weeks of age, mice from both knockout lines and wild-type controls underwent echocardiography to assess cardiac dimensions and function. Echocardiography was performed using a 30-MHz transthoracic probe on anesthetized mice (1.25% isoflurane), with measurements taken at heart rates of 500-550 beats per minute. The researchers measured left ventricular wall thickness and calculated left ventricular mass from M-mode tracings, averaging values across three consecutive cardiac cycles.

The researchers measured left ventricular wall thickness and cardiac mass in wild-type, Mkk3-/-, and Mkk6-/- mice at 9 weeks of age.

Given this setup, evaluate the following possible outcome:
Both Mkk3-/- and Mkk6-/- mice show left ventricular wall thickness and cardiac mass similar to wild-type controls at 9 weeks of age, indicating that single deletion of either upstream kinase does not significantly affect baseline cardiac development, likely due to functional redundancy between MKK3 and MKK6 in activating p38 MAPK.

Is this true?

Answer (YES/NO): NO